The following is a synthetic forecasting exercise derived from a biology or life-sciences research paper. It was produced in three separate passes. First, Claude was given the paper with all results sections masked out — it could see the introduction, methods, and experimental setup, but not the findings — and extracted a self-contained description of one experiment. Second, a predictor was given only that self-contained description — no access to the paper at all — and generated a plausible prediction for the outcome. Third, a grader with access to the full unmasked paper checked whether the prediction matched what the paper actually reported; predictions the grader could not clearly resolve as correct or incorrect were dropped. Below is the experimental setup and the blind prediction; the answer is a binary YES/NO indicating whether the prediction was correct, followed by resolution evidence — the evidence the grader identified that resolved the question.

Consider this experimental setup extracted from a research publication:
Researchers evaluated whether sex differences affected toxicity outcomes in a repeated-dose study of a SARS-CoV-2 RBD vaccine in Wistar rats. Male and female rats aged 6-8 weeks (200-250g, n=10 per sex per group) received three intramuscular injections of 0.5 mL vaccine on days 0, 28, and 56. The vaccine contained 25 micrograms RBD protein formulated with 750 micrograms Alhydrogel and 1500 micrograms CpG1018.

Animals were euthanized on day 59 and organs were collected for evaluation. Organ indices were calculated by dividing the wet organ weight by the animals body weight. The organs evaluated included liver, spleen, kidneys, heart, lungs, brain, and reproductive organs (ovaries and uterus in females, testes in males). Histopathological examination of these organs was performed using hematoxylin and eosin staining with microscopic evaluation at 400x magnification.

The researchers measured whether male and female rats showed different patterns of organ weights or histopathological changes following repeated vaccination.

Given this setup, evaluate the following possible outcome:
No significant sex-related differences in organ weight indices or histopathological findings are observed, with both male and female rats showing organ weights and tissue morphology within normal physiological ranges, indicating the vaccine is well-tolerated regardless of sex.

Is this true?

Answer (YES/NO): NO